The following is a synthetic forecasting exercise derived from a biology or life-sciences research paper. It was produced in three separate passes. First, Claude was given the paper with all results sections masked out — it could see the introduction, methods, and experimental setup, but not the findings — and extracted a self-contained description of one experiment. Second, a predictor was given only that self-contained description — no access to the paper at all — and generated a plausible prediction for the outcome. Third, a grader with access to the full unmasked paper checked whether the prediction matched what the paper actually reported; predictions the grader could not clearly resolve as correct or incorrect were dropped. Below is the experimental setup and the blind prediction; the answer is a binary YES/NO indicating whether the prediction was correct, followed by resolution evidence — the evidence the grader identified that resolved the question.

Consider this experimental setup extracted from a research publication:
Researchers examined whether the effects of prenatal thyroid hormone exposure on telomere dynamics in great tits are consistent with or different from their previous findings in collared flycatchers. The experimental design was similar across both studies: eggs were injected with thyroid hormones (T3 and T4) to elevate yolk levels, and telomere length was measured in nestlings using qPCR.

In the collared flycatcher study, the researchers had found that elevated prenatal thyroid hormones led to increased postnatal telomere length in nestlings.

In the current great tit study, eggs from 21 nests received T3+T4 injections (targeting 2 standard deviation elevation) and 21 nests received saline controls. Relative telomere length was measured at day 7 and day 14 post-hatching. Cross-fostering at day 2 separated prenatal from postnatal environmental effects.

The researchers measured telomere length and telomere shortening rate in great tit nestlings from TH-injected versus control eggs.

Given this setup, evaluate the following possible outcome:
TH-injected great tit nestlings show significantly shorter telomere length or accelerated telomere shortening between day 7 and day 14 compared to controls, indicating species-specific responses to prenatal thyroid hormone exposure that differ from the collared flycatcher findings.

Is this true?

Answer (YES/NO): YES